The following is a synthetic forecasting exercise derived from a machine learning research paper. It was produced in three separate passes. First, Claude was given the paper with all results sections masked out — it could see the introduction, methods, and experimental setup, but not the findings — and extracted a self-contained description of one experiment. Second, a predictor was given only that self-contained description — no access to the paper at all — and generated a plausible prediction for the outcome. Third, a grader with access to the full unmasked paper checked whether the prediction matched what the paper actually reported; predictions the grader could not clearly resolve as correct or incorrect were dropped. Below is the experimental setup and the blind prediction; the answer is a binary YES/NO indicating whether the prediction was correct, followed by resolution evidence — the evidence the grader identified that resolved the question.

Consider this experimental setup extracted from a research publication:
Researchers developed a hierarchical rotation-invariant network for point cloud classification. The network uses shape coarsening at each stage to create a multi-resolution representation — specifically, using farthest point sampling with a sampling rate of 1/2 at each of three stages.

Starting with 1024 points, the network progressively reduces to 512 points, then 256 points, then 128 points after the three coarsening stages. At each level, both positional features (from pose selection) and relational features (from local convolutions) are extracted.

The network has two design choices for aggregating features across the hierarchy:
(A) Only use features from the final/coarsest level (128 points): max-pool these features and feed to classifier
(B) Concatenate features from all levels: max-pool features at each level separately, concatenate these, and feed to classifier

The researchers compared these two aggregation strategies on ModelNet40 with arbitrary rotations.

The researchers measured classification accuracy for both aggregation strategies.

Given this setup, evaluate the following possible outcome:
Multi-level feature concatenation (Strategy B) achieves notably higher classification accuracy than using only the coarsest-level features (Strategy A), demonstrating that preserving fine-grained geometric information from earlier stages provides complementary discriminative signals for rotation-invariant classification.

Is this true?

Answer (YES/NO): YES